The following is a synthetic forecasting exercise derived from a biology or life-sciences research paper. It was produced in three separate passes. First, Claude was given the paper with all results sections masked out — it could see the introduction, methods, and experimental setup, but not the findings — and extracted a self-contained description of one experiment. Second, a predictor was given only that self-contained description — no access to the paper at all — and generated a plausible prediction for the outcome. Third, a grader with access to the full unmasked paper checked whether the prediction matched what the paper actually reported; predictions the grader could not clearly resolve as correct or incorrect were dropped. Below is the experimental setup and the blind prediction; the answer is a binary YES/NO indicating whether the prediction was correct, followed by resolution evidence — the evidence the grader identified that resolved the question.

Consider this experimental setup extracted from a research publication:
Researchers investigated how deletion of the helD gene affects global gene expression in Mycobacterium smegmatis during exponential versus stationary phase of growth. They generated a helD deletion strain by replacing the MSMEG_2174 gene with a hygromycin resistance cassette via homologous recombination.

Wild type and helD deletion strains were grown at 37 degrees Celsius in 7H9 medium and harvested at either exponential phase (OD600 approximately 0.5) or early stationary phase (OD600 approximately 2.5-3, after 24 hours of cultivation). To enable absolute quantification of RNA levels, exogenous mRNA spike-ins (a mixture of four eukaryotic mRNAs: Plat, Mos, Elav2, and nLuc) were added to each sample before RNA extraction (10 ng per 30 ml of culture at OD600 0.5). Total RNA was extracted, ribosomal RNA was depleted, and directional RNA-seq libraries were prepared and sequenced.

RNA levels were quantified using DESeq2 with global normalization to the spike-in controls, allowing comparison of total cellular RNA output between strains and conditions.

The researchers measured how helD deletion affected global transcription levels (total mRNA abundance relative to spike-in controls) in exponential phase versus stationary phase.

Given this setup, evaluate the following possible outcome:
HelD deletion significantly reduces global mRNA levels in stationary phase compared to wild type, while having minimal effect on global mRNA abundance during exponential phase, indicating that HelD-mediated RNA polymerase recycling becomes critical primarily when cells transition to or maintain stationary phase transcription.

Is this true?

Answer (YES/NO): NO